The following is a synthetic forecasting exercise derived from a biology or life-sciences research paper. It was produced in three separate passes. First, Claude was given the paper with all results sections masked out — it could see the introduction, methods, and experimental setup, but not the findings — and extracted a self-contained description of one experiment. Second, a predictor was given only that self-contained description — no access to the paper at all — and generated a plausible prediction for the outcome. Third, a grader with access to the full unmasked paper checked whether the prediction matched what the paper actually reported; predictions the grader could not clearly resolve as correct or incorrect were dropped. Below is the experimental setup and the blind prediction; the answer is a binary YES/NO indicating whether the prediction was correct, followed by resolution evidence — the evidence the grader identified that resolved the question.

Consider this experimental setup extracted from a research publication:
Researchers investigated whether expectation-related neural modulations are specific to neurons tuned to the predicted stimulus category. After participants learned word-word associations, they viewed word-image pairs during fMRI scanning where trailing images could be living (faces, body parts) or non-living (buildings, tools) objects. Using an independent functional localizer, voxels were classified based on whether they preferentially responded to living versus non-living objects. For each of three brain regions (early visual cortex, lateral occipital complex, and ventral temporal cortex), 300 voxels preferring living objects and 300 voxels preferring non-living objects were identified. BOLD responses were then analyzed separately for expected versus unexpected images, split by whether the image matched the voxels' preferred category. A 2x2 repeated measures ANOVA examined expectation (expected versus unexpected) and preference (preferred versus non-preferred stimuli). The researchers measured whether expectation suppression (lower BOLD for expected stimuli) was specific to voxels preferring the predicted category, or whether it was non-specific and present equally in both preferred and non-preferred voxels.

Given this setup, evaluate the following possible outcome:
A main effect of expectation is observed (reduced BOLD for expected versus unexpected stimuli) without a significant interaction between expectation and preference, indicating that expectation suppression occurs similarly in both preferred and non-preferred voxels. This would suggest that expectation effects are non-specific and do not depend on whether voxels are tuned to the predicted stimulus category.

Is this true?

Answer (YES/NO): NO